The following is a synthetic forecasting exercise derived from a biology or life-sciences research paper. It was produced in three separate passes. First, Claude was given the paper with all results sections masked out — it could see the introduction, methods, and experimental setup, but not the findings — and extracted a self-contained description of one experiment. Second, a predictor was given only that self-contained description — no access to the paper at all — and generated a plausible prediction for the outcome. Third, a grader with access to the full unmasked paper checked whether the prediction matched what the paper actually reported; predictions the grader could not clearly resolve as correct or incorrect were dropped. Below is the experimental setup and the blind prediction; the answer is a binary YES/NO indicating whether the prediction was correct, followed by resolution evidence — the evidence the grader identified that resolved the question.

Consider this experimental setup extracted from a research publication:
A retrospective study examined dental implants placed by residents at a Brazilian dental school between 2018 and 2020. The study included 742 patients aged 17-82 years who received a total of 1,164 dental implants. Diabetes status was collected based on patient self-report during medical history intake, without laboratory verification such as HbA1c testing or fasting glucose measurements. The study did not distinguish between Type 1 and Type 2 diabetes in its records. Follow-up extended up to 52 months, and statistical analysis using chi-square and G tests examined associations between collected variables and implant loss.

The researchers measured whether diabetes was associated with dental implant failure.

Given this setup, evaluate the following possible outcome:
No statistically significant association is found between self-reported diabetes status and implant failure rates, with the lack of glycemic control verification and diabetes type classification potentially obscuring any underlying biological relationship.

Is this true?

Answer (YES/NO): YES